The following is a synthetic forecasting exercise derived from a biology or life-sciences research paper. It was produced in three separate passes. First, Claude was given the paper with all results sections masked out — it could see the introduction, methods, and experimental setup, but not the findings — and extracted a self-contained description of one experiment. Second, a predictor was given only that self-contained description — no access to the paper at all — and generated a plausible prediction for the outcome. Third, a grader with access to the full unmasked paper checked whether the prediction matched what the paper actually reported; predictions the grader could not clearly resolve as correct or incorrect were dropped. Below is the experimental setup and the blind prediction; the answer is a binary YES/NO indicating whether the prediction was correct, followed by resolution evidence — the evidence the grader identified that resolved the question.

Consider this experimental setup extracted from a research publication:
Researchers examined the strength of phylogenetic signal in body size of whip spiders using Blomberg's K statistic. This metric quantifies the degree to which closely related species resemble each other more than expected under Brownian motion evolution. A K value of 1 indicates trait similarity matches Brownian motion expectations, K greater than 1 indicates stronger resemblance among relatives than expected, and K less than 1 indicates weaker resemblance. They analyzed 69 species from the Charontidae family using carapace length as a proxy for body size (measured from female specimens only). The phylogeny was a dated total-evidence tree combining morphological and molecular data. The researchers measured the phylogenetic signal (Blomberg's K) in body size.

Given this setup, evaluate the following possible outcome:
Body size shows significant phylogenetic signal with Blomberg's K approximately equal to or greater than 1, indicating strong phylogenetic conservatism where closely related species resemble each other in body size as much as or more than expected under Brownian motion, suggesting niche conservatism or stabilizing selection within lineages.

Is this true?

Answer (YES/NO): NO